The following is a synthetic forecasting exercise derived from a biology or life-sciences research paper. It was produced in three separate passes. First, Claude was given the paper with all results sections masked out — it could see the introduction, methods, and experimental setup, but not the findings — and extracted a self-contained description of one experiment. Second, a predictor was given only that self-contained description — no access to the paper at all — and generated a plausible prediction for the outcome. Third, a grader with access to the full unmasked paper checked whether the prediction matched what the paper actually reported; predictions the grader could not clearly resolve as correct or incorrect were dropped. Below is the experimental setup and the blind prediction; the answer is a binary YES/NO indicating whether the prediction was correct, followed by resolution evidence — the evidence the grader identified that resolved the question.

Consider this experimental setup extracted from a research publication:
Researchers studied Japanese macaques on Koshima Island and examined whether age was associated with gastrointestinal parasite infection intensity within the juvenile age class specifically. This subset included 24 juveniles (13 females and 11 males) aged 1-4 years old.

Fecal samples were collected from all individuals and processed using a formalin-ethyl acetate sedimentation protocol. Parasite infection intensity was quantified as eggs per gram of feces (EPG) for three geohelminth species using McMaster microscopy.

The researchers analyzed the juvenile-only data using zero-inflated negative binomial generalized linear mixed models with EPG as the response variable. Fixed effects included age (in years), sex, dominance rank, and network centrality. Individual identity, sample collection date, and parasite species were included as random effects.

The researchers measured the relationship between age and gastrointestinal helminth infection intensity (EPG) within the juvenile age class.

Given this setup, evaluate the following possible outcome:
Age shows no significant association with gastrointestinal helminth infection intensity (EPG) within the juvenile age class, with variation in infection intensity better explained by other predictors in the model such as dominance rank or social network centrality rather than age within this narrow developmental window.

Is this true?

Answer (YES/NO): NO